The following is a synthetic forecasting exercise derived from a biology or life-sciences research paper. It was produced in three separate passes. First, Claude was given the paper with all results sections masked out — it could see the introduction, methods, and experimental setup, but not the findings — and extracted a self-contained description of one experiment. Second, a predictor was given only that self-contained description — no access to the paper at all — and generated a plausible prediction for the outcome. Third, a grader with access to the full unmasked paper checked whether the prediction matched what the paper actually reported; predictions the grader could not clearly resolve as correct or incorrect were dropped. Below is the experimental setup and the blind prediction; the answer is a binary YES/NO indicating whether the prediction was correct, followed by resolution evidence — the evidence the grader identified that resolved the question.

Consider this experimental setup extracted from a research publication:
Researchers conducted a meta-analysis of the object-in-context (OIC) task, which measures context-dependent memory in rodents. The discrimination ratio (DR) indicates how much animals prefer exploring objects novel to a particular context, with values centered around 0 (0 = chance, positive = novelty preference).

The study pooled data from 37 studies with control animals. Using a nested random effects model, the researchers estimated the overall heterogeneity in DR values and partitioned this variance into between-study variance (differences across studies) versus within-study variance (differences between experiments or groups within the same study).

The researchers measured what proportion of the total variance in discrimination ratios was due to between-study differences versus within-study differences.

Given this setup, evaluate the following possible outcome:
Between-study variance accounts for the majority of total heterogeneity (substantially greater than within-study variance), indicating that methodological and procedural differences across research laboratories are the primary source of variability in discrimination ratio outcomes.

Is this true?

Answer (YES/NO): YES